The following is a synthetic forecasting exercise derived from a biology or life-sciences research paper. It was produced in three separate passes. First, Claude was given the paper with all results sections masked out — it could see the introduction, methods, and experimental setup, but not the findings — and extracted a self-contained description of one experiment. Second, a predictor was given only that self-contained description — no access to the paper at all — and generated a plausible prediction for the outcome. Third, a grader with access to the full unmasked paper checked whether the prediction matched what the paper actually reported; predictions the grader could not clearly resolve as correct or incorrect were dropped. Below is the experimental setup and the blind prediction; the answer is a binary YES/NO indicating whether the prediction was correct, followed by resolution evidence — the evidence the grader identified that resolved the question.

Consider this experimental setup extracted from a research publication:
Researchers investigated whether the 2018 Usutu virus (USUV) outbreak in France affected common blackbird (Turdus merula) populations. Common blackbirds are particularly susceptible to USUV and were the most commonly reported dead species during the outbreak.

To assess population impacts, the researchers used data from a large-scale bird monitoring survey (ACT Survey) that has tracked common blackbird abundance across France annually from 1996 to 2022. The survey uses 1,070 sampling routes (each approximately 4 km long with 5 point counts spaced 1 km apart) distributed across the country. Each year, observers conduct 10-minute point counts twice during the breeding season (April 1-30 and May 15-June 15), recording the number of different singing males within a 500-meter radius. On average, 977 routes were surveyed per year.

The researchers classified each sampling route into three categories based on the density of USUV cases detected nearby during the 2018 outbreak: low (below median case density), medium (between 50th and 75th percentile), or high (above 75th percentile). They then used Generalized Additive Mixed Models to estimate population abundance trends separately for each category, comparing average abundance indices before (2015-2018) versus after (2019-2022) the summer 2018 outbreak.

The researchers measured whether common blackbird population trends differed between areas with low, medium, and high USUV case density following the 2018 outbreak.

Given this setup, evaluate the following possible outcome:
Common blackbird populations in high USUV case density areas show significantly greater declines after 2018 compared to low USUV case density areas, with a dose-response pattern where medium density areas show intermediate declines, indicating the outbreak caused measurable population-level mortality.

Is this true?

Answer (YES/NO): YES